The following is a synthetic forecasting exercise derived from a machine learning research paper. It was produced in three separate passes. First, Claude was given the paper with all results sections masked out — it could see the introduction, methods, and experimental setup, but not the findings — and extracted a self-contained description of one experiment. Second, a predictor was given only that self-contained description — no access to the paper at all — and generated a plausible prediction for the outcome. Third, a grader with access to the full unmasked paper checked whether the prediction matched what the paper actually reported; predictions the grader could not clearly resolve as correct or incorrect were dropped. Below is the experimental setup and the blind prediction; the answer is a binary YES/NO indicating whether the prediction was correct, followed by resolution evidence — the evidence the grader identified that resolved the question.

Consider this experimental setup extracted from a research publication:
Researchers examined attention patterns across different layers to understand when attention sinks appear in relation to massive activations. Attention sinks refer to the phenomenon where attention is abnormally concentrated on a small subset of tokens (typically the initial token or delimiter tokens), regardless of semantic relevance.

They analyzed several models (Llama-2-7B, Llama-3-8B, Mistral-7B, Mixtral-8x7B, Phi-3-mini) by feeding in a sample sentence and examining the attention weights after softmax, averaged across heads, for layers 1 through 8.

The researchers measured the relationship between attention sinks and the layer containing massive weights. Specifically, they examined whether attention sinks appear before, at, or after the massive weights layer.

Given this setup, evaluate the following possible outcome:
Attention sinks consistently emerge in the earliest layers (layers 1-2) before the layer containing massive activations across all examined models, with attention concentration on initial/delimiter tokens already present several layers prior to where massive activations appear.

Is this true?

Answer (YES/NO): NO